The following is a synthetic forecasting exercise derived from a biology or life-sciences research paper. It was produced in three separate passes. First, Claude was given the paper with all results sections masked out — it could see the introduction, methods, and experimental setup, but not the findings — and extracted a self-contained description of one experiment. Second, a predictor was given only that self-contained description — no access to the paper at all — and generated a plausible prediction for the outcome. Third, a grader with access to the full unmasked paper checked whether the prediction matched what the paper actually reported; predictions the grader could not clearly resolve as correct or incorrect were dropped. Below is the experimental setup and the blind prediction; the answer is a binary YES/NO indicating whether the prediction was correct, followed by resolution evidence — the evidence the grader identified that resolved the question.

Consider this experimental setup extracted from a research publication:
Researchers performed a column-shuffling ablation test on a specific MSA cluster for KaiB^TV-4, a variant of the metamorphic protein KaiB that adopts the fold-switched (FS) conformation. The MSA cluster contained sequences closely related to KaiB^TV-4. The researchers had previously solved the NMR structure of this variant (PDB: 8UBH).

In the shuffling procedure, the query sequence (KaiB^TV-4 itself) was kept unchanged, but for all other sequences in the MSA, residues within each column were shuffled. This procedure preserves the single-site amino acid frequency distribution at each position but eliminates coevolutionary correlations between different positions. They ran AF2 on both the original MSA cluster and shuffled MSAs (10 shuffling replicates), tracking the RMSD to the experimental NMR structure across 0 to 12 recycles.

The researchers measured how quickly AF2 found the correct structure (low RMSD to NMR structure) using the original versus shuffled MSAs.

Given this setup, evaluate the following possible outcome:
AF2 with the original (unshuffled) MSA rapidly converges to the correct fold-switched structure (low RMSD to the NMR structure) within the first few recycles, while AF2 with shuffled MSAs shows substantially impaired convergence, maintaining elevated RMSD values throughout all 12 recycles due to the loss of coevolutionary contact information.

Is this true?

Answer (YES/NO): YES